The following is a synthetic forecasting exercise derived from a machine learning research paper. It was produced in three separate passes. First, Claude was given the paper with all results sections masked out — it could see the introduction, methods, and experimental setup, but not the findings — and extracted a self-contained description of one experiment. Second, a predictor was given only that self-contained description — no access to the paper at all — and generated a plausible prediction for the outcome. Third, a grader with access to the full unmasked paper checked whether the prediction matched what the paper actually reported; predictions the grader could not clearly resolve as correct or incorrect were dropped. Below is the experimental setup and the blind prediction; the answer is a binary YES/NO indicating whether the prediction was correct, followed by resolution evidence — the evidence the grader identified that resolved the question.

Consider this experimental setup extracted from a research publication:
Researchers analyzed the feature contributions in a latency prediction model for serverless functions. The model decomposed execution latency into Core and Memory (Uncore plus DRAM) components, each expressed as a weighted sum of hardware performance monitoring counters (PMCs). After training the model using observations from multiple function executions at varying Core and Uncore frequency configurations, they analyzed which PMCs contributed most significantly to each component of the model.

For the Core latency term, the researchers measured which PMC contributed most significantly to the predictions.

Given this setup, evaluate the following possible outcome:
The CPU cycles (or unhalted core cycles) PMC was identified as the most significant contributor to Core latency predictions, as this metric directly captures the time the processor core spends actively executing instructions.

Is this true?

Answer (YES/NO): NO